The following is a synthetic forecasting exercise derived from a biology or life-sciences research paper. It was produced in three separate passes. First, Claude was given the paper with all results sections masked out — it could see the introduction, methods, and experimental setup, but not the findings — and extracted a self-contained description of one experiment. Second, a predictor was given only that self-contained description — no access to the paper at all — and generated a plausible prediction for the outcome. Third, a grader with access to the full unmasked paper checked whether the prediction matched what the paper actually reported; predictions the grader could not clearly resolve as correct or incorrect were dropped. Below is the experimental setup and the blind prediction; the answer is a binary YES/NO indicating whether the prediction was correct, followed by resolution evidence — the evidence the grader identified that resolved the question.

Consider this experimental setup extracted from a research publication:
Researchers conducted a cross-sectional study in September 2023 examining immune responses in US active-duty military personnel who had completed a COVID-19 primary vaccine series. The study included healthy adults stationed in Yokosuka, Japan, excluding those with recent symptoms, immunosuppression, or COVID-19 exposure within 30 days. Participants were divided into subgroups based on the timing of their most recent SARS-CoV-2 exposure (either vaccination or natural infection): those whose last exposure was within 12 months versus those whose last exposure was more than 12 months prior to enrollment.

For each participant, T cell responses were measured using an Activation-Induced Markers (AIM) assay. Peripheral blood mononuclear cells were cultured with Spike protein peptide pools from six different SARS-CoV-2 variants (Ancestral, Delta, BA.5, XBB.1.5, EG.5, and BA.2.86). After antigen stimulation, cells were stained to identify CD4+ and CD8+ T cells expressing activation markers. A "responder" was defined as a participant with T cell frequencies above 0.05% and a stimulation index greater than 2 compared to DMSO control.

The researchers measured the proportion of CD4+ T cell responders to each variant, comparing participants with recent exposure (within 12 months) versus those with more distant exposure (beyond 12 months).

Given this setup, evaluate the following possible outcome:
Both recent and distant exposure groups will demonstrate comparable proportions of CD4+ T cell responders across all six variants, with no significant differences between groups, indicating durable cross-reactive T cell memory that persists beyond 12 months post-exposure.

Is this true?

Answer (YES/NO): YES